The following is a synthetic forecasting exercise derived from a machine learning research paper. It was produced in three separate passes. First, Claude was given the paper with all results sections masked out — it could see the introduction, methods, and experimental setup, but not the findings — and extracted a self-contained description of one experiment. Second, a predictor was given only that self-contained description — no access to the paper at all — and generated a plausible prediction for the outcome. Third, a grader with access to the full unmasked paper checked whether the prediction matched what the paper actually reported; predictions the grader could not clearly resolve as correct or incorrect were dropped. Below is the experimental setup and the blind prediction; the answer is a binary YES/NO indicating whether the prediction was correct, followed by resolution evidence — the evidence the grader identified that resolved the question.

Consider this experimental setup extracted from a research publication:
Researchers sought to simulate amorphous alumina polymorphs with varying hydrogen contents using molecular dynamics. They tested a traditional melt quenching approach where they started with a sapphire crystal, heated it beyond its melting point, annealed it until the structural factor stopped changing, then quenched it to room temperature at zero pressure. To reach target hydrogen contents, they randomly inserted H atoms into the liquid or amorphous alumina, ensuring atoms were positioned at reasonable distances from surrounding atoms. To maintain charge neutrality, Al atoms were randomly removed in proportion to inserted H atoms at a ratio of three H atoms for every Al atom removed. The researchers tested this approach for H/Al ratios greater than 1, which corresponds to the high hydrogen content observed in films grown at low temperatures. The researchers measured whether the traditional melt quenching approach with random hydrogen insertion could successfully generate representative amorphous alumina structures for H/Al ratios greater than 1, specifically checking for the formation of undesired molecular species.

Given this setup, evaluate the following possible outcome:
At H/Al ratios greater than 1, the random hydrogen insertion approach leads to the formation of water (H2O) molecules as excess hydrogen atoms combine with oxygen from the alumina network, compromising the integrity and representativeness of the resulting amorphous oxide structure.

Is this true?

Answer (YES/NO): NO